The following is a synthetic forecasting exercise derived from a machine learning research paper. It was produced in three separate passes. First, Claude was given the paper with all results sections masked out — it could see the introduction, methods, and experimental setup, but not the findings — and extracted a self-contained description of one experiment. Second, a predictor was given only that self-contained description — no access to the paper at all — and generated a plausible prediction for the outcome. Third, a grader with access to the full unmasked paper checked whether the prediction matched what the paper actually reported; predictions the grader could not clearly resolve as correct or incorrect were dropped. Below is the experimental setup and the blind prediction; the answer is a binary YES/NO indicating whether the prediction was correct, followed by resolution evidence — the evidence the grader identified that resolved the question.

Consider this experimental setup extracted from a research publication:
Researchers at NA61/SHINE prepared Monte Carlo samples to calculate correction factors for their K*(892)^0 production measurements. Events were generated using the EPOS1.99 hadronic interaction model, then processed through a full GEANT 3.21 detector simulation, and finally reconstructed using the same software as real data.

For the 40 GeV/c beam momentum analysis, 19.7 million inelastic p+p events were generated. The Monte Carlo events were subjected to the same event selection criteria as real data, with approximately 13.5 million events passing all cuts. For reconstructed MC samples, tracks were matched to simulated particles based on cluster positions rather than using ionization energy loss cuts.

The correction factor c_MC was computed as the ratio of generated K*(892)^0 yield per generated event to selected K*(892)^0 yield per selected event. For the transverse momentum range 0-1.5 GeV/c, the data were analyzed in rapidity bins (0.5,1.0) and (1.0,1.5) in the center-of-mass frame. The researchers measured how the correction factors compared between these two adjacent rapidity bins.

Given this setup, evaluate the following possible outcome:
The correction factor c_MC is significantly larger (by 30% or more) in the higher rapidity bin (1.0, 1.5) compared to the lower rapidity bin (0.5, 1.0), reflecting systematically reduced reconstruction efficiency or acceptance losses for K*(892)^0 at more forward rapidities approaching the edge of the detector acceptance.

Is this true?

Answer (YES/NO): NO